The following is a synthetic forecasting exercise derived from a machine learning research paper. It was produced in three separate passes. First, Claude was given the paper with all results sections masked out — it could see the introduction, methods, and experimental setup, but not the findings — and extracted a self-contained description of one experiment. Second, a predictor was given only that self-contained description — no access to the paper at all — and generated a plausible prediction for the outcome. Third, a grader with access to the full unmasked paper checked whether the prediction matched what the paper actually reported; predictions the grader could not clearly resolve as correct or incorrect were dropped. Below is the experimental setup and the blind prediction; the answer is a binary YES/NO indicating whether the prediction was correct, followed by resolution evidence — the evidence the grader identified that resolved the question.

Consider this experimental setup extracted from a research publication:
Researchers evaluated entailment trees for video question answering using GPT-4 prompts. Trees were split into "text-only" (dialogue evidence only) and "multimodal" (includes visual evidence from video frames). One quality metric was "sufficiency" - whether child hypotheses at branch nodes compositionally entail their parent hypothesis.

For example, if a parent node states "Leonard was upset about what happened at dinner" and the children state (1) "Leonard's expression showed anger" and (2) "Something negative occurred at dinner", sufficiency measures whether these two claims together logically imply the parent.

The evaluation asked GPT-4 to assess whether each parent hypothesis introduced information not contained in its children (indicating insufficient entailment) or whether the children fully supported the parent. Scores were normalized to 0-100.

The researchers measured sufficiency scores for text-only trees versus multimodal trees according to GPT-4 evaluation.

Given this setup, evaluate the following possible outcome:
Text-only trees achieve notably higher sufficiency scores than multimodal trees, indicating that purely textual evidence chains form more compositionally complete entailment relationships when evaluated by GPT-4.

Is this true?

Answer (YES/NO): NO